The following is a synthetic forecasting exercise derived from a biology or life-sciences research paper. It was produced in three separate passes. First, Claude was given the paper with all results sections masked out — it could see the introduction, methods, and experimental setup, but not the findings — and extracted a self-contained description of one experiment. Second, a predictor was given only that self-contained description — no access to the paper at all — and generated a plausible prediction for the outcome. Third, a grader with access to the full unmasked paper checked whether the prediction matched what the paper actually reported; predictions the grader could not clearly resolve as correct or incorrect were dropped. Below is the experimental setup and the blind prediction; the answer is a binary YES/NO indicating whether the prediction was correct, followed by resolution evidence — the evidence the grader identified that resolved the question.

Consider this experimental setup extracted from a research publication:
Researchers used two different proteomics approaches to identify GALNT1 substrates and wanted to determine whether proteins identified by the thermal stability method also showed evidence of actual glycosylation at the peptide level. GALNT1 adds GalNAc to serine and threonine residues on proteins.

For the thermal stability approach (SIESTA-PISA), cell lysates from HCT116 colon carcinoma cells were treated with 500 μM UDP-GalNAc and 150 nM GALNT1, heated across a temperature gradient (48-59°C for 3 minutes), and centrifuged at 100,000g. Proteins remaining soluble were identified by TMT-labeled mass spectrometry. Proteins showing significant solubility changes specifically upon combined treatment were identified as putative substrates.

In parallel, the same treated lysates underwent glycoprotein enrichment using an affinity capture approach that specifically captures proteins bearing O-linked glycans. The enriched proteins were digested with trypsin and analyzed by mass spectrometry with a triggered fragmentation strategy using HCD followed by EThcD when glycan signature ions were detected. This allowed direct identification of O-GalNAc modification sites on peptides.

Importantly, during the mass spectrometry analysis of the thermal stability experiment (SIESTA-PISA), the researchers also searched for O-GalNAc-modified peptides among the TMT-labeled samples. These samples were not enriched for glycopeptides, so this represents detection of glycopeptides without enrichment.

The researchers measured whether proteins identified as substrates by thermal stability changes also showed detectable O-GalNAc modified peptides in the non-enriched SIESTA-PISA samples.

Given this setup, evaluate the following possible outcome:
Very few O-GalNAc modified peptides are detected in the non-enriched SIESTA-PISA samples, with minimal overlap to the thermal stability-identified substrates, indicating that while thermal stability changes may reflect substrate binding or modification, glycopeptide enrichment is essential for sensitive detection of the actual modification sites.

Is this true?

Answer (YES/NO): NO